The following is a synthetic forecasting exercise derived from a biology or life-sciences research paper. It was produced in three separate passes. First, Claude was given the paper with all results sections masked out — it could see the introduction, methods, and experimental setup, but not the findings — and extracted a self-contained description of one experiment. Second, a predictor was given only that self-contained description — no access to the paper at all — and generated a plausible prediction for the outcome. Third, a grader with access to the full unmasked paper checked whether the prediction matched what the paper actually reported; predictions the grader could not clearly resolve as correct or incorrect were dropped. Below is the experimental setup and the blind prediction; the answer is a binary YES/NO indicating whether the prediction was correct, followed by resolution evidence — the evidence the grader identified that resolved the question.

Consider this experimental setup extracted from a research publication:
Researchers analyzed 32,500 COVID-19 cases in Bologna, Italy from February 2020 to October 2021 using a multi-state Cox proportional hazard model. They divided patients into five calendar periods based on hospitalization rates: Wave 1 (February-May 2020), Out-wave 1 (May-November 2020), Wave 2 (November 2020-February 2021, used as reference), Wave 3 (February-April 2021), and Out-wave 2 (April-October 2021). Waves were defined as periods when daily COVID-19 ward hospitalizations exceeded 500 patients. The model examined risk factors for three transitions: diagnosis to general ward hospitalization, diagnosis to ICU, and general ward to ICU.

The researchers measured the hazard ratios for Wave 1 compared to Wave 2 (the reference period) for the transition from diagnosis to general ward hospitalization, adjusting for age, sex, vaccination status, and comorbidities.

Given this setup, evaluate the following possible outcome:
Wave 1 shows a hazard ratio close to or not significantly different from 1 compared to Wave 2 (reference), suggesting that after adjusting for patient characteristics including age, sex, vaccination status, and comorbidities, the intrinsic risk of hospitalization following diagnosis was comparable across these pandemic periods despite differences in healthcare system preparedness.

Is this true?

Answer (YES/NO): NO